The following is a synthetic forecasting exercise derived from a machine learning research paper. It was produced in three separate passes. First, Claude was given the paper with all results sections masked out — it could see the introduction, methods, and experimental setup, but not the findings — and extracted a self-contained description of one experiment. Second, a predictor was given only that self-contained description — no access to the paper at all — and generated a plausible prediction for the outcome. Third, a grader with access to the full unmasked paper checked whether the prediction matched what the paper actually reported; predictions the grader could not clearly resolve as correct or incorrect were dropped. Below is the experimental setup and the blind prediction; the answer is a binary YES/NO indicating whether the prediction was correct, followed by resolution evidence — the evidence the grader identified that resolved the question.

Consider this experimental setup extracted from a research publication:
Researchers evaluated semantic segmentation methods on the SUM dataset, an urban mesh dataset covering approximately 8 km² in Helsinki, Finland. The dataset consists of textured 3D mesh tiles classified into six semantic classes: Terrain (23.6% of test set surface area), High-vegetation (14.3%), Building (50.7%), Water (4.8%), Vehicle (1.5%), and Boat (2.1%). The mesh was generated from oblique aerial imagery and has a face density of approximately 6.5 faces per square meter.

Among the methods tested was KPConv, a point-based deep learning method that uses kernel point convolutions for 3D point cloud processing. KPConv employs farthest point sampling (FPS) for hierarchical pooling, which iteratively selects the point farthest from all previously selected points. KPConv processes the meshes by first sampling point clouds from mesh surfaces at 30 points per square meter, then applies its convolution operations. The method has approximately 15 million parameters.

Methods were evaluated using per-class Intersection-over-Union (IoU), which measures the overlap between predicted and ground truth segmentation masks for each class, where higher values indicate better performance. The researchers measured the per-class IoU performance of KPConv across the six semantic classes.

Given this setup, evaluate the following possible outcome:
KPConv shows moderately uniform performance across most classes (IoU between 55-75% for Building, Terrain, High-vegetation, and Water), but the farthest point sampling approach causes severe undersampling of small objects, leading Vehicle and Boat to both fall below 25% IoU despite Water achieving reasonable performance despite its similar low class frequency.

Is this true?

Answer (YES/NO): NO